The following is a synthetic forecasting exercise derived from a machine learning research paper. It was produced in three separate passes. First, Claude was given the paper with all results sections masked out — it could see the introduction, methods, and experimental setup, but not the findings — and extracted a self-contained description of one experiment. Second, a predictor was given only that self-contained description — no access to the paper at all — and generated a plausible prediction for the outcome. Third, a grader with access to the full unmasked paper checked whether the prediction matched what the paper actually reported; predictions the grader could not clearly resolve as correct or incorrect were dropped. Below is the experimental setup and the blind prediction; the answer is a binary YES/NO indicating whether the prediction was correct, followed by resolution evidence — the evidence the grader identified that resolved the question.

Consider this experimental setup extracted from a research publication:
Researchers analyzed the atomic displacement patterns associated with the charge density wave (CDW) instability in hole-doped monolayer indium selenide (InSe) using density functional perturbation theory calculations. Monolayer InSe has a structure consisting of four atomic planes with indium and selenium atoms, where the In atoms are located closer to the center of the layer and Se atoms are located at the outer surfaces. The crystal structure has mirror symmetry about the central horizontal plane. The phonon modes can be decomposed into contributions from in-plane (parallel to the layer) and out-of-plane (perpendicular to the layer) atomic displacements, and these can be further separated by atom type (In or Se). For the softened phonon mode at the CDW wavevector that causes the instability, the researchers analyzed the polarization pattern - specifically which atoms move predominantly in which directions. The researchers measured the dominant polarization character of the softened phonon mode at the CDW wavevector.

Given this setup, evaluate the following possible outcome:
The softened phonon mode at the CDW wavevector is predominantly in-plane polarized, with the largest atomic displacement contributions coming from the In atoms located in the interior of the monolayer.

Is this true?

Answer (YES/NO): NO